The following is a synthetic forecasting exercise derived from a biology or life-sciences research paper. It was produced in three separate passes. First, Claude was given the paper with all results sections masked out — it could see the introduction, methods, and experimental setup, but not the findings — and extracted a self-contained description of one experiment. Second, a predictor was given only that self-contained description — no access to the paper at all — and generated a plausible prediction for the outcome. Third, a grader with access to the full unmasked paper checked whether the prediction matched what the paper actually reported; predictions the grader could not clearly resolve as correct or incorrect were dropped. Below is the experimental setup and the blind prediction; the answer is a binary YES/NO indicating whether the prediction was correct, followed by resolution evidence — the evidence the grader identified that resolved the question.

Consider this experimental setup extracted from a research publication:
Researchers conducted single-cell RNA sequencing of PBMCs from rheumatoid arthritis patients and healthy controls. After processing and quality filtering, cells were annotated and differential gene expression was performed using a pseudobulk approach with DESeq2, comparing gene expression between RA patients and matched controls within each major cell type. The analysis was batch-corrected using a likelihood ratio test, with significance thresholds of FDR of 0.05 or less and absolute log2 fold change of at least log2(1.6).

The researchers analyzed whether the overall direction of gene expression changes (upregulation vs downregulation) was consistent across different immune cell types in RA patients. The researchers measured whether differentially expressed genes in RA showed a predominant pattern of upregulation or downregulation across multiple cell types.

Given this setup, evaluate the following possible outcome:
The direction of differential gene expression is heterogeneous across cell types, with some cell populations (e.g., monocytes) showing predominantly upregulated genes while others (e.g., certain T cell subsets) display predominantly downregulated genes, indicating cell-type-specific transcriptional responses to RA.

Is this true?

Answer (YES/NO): YES